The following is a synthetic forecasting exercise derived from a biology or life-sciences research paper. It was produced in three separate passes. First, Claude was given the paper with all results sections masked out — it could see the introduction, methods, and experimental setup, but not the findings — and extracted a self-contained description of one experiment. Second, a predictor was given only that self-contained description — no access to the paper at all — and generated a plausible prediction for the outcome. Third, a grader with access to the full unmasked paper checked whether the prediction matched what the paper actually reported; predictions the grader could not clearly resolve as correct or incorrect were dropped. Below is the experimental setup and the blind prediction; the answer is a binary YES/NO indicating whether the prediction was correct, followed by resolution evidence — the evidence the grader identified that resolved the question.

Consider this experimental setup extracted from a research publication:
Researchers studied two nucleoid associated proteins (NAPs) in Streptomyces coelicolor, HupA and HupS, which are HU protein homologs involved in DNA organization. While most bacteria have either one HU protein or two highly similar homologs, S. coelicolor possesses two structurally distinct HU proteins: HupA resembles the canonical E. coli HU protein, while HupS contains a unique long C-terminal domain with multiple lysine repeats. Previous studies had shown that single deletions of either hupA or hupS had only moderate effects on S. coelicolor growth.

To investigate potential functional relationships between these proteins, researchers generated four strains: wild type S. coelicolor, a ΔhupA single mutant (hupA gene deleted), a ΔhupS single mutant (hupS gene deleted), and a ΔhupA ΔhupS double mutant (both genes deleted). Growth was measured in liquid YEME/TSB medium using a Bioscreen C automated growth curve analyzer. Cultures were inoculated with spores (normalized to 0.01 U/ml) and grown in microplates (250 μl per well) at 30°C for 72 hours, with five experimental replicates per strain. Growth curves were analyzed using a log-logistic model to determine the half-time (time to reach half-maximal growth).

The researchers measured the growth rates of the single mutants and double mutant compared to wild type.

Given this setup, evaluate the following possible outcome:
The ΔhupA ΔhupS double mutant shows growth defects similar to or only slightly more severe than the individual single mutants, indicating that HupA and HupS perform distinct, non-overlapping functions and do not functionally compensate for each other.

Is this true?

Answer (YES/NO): NO